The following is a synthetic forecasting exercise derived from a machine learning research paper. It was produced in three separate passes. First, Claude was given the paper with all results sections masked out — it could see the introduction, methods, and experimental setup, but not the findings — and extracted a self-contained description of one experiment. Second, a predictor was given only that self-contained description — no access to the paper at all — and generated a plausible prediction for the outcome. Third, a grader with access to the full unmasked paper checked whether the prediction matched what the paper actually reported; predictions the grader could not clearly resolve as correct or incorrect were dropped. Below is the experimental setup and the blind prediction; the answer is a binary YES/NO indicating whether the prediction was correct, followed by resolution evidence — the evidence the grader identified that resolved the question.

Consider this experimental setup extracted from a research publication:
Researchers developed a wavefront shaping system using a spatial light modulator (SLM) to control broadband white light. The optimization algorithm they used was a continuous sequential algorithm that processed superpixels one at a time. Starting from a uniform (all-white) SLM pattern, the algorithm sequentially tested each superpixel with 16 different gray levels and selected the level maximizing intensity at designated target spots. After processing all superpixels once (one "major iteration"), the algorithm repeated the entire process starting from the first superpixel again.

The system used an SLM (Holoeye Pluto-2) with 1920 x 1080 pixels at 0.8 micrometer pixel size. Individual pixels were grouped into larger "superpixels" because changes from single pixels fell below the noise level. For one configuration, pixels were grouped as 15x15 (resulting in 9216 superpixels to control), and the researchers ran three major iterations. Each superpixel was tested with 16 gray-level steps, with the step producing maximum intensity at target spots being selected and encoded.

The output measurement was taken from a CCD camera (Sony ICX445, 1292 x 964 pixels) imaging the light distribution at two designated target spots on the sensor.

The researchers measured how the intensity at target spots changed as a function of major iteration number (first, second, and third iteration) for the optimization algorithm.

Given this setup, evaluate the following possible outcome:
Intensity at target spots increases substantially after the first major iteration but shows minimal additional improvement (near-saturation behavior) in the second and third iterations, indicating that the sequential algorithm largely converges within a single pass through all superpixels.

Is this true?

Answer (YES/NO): NO